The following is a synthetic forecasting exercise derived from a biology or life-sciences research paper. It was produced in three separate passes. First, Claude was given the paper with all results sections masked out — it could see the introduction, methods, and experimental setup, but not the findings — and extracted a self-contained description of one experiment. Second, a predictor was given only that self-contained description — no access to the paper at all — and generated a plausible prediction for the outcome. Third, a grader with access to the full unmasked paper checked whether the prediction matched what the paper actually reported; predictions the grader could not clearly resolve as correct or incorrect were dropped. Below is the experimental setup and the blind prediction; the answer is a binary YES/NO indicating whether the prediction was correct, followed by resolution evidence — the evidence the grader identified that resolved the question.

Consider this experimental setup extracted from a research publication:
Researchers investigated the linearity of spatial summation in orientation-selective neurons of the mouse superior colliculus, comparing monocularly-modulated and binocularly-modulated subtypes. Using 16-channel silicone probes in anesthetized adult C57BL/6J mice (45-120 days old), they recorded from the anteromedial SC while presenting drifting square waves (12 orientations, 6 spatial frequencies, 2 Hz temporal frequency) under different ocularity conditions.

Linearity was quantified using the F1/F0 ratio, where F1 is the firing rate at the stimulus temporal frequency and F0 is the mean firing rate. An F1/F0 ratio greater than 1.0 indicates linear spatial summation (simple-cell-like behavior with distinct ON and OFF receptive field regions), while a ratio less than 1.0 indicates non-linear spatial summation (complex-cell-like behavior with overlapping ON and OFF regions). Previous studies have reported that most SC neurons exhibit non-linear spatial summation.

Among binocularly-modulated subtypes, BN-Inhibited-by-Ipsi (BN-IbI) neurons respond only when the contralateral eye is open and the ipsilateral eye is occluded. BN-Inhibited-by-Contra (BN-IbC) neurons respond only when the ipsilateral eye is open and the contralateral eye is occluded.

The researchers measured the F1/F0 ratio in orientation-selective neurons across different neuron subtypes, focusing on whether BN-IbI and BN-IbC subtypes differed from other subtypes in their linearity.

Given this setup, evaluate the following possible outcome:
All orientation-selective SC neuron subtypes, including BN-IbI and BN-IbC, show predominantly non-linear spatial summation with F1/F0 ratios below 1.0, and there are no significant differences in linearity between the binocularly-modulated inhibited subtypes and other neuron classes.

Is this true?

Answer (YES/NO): NO